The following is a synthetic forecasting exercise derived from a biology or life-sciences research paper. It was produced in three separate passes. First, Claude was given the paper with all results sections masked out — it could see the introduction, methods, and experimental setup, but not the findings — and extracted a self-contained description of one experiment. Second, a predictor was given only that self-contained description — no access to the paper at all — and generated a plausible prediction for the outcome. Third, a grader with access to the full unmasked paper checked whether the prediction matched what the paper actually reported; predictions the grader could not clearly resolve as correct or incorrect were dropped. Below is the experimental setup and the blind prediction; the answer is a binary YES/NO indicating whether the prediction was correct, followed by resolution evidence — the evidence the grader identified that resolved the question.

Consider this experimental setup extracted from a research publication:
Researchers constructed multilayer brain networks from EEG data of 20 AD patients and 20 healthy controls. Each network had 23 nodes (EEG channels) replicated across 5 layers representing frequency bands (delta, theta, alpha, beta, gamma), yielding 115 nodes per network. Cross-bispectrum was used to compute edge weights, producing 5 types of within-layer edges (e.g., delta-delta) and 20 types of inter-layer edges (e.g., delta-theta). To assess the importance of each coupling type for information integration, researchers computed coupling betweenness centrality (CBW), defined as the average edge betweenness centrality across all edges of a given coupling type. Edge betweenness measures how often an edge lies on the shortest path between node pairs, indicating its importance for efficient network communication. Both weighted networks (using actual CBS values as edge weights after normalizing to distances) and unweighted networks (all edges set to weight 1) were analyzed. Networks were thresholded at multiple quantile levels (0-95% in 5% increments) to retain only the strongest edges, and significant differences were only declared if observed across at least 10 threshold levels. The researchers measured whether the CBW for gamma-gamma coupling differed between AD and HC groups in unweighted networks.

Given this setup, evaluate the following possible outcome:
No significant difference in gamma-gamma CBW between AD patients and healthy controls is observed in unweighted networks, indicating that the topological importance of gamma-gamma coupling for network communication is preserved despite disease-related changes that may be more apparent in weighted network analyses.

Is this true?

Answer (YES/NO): YES